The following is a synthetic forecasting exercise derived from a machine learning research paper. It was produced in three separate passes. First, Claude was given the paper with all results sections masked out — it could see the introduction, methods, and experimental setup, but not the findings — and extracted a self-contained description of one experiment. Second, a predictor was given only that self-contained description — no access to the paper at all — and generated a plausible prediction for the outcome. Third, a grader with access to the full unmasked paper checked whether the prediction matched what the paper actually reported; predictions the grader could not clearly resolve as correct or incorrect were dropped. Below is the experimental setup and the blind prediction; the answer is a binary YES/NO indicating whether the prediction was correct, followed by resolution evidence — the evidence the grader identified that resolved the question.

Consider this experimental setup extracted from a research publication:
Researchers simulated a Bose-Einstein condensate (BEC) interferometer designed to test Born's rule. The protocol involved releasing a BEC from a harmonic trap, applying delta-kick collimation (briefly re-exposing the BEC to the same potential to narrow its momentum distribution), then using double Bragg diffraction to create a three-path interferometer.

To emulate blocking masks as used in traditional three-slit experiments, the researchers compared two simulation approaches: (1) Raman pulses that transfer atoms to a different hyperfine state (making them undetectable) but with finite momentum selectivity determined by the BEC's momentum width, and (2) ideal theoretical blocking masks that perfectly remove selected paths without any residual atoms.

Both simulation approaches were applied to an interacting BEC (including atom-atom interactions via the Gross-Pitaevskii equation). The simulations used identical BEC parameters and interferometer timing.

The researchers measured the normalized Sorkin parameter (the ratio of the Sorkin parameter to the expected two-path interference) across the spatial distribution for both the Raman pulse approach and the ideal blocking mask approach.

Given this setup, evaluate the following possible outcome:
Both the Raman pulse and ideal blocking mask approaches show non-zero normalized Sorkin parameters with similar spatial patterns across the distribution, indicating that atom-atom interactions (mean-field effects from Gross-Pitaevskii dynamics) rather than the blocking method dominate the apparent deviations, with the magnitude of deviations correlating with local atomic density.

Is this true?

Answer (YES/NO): NO